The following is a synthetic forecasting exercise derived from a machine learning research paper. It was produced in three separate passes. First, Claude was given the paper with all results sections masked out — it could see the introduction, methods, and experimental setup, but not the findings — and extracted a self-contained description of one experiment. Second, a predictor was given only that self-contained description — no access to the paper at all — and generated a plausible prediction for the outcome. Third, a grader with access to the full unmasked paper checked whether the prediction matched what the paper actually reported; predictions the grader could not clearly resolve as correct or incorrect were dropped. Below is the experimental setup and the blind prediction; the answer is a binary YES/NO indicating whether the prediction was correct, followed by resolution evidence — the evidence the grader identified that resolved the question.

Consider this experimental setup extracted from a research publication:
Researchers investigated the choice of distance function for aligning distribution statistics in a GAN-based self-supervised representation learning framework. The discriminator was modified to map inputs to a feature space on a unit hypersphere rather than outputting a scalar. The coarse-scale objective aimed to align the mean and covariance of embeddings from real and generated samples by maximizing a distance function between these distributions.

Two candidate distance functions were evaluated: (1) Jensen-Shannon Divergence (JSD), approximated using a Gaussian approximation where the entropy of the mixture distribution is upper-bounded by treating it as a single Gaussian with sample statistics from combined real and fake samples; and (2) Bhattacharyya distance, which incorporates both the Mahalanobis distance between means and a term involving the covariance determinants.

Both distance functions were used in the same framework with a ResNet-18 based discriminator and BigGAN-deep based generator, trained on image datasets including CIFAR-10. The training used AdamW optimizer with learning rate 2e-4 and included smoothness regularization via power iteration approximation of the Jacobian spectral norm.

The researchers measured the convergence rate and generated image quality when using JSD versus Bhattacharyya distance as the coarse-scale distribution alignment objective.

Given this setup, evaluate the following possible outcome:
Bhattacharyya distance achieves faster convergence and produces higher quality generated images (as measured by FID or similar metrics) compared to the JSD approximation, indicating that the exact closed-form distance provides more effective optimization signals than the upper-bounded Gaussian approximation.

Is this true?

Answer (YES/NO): NO